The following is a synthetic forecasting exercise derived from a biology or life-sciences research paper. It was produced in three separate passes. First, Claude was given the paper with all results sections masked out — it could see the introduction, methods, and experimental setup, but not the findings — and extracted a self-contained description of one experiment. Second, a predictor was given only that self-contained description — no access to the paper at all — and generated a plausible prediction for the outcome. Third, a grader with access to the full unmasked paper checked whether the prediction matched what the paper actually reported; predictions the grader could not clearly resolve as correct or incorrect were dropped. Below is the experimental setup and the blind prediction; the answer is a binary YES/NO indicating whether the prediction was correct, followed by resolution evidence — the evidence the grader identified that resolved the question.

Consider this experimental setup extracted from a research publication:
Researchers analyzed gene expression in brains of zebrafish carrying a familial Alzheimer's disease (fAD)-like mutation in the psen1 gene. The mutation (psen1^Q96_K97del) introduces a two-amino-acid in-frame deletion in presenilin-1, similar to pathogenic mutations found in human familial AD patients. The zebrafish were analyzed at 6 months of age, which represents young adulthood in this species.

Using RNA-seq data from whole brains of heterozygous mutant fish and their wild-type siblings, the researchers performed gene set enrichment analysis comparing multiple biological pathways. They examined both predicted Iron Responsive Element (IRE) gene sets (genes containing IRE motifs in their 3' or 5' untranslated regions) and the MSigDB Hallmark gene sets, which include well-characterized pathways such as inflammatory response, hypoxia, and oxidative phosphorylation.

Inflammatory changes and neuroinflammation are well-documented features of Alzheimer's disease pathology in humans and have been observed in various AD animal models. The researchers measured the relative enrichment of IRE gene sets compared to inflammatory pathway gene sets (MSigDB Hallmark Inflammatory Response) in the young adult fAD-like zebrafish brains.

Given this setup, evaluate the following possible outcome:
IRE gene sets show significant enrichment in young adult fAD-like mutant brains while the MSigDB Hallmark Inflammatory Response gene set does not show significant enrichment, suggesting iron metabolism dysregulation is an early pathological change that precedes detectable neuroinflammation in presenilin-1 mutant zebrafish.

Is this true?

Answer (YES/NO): YES